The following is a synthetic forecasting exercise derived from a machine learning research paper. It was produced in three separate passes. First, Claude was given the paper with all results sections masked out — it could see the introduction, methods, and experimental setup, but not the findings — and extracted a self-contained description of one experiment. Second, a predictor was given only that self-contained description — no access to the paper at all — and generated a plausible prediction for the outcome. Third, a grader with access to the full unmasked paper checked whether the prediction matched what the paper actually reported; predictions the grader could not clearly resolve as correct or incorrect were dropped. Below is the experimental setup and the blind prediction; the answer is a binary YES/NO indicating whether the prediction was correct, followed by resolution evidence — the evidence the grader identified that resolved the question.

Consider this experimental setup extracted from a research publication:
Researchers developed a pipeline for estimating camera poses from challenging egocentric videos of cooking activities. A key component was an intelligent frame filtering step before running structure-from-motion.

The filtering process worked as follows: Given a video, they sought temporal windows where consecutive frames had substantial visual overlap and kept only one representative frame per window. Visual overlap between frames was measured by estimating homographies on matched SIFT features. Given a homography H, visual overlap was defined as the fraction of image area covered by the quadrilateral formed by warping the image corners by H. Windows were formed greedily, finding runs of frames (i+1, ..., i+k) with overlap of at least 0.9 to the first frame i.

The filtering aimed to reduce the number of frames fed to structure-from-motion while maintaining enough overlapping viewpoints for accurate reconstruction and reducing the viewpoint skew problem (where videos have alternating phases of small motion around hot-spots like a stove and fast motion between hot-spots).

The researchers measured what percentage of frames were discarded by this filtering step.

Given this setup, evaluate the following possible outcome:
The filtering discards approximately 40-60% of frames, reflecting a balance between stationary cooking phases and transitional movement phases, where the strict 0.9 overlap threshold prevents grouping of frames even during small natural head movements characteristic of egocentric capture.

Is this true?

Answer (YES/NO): NO